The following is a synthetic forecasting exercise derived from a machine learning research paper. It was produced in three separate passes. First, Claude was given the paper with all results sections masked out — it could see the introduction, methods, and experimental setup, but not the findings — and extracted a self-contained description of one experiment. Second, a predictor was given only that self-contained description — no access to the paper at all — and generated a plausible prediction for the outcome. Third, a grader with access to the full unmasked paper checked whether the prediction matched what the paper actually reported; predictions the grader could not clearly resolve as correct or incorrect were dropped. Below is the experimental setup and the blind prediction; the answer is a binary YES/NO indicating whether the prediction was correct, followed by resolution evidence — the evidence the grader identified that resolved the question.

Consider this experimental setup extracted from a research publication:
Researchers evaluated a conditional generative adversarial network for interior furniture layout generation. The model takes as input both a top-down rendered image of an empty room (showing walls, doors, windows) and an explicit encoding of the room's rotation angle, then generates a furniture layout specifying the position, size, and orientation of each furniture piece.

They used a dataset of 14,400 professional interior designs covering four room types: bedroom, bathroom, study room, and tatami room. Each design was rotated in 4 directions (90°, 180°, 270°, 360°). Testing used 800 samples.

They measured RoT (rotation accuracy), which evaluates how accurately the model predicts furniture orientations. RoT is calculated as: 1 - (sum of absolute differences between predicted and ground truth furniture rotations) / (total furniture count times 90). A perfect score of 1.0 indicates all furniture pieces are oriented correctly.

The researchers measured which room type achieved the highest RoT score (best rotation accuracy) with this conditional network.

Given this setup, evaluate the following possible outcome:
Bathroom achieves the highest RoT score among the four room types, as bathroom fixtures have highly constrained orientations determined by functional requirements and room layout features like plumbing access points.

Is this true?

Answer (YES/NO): YES